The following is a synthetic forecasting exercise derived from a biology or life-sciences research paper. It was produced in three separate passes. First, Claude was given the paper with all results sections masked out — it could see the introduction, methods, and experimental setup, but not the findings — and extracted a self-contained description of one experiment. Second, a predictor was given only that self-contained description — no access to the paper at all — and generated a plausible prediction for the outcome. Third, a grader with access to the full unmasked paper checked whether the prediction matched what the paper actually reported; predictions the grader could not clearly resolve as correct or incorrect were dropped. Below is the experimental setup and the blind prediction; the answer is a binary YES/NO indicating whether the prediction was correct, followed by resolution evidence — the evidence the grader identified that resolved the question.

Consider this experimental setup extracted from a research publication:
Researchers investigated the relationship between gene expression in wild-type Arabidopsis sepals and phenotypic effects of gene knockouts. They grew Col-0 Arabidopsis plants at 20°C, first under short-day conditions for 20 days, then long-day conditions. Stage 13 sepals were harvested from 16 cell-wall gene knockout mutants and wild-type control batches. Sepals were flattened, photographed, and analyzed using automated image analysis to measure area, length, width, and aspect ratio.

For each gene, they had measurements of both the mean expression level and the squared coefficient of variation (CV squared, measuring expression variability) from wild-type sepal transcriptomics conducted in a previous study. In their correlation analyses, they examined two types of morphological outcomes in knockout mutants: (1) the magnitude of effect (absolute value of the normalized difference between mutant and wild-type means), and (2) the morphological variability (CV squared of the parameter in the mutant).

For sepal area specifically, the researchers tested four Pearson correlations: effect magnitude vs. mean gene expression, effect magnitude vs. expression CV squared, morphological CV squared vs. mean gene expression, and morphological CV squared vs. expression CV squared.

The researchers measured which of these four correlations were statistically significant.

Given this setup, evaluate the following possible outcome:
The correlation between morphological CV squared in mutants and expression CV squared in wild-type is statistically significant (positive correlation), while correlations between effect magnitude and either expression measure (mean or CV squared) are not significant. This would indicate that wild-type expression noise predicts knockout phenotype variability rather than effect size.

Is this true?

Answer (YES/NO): NO